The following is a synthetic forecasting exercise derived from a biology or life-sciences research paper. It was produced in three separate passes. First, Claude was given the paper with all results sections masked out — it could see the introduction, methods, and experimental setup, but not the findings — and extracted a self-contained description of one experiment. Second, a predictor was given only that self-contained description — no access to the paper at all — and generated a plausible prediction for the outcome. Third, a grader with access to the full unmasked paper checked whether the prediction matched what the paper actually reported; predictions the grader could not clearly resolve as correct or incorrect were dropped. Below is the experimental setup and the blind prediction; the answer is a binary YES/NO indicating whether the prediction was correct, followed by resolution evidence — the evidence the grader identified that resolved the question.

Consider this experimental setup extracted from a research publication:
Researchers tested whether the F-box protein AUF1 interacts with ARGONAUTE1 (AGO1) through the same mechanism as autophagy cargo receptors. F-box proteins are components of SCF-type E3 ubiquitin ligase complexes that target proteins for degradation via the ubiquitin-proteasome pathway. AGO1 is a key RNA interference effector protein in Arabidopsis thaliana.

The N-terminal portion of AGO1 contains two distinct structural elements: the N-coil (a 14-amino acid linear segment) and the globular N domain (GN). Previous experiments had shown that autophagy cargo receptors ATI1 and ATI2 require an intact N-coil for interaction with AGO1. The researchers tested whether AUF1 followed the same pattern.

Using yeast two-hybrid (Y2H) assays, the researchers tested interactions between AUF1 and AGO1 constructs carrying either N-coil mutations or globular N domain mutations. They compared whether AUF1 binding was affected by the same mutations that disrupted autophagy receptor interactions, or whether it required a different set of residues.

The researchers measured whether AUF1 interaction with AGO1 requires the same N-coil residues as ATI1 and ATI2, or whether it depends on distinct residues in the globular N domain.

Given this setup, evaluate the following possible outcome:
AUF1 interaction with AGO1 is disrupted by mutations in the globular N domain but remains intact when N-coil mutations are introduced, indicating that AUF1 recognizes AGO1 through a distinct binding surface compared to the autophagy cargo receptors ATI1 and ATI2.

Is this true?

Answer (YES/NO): YES